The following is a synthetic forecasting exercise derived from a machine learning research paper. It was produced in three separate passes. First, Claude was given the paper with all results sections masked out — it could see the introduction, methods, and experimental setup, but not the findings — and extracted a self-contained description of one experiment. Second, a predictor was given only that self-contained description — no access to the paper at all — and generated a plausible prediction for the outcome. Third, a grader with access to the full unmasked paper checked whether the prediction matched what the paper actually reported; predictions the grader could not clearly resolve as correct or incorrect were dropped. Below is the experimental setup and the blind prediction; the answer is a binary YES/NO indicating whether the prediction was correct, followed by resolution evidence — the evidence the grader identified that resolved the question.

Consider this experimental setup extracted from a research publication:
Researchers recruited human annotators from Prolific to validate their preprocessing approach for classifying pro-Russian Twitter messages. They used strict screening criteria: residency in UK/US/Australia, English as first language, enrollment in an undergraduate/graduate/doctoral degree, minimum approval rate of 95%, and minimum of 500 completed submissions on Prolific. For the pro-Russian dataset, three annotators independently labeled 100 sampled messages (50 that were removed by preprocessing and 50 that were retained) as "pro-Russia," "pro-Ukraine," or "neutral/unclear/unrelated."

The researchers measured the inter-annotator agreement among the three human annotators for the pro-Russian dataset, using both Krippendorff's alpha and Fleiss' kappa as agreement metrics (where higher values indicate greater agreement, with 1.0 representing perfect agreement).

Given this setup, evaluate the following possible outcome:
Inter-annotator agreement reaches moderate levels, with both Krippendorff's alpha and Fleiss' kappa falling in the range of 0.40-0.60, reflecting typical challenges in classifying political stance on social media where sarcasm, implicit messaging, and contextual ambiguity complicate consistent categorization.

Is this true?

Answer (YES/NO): YES